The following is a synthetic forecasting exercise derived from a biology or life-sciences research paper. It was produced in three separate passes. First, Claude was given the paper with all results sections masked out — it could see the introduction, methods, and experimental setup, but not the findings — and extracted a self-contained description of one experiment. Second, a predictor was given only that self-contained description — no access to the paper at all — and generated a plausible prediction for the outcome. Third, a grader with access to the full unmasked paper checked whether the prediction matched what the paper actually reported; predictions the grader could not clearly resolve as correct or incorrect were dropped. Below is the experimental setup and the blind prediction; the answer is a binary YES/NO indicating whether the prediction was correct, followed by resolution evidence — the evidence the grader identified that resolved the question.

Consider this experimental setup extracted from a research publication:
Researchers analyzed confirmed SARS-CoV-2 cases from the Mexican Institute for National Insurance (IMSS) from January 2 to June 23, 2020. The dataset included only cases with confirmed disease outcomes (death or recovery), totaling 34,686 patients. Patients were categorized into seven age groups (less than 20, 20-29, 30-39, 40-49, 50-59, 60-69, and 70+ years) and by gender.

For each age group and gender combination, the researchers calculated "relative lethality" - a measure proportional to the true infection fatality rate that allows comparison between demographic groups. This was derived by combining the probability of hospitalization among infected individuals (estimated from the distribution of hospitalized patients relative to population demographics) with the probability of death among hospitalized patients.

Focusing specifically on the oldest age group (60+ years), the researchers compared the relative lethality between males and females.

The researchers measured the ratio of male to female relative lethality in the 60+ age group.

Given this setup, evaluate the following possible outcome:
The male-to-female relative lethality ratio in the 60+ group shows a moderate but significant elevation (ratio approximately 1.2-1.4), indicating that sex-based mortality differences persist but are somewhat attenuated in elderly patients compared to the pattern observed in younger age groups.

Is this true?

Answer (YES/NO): NO